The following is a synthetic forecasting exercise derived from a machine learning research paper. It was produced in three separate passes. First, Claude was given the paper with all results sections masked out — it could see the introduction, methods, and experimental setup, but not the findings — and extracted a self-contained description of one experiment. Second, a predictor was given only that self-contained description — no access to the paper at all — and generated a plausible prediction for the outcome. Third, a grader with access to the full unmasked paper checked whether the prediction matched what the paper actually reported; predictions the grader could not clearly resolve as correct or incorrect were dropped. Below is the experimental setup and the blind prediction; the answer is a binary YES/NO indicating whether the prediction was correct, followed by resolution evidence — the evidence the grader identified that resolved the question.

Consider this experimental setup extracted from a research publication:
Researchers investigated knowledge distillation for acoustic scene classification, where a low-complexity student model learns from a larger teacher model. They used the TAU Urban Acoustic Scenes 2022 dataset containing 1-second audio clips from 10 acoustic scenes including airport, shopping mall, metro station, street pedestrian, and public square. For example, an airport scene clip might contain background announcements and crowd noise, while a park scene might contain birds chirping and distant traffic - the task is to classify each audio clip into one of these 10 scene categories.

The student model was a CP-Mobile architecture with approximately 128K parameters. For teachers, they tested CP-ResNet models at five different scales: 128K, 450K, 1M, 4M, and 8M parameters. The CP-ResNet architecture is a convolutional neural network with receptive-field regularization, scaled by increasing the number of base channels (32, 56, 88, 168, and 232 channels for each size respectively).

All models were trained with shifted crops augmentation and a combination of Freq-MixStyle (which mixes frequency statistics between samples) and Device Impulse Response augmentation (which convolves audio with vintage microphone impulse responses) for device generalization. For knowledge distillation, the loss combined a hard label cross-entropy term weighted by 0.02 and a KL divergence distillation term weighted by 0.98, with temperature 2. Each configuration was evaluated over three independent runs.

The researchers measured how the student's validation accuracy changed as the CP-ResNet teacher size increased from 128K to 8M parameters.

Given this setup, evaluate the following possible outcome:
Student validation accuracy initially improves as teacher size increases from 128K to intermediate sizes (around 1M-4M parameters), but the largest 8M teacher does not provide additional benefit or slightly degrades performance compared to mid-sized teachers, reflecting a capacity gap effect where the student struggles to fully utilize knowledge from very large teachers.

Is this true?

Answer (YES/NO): NO